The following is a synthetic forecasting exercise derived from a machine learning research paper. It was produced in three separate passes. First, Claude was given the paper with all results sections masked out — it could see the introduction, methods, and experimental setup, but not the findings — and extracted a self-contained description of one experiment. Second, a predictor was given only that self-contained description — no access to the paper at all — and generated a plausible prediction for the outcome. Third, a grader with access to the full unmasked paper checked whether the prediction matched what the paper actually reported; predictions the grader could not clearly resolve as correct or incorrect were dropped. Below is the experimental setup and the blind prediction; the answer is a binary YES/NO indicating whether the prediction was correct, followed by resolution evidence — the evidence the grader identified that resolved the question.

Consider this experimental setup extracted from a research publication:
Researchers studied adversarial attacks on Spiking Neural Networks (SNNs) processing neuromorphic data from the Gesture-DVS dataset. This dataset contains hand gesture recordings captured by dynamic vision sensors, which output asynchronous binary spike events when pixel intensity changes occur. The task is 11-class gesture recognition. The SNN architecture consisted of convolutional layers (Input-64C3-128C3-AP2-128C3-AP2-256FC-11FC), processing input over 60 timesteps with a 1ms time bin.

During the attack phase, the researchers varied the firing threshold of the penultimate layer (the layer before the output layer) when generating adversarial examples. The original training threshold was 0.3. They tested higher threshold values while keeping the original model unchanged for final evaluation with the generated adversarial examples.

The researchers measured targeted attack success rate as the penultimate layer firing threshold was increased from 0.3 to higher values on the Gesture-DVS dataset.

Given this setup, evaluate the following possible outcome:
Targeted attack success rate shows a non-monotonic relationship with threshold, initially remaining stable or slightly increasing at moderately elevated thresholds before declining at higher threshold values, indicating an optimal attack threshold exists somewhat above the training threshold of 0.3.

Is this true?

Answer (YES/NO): YES